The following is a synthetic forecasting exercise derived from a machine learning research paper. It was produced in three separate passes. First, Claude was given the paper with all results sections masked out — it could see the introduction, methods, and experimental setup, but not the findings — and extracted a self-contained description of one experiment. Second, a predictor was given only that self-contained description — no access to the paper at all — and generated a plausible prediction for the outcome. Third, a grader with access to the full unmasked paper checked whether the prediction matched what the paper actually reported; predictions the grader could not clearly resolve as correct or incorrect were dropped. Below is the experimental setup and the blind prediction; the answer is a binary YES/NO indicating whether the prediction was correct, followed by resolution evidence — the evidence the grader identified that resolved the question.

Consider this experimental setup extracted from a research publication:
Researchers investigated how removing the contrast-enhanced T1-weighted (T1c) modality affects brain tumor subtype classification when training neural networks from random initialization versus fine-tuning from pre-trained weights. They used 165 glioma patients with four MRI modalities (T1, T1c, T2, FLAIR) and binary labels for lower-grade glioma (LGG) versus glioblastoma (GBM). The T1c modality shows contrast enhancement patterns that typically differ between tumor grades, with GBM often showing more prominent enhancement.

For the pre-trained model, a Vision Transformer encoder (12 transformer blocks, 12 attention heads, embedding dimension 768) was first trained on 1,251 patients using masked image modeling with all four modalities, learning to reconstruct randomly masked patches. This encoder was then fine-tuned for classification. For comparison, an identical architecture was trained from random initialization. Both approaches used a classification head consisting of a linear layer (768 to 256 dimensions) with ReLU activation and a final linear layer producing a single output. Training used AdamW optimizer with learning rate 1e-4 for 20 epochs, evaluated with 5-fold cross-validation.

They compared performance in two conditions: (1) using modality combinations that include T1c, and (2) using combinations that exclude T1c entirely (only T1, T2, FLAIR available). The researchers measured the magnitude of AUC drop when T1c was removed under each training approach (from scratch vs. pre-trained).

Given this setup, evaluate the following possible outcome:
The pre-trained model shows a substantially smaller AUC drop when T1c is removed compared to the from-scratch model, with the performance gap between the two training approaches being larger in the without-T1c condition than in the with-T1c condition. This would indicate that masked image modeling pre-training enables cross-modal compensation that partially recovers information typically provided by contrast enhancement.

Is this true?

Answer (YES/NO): YES